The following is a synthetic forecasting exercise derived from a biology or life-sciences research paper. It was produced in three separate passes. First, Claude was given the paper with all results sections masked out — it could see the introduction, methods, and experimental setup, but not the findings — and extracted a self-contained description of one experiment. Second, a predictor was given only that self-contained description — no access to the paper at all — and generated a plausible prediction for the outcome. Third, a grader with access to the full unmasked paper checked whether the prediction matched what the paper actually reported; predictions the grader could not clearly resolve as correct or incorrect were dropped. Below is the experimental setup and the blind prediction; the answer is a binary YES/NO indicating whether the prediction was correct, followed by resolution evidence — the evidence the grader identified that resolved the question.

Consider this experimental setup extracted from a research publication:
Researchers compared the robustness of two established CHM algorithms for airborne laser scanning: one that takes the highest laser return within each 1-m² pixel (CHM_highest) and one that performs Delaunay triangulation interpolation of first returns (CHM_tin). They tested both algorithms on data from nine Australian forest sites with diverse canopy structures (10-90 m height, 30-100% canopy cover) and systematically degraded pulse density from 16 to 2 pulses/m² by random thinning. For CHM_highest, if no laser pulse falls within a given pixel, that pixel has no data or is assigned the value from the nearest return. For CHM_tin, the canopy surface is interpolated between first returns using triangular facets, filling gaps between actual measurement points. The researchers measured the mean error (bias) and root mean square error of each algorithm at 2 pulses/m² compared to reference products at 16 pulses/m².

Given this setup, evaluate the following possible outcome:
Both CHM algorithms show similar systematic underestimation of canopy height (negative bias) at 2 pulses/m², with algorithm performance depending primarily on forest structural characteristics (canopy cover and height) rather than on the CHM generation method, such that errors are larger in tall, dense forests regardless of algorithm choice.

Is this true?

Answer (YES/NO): NO